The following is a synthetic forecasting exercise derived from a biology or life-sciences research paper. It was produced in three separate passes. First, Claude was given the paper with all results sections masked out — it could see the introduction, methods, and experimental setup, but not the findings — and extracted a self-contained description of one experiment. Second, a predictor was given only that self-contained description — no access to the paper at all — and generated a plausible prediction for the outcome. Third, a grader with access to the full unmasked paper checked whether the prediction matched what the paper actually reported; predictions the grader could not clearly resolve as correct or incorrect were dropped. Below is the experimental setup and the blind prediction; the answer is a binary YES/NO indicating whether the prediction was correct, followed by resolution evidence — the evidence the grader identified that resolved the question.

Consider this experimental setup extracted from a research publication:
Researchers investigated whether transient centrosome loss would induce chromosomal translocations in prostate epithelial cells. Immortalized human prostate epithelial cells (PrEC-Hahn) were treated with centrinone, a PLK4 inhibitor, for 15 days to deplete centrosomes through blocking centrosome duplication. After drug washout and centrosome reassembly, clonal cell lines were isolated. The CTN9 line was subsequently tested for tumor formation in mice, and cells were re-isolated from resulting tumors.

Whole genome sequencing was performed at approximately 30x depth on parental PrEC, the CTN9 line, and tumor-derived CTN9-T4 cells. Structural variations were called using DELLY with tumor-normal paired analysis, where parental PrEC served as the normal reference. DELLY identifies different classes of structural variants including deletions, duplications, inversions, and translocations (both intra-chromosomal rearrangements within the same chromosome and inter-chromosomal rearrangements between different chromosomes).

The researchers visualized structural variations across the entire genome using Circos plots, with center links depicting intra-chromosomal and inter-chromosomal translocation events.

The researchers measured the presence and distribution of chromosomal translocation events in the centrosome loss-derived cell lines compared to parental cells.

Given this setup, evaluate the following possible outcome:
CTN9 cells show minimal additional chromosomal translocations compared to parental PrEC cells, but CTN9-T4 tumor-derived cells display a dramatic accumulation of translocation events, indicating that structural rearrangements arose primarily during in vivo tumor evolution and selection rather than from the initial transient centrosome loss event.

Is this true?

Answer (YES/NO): NO